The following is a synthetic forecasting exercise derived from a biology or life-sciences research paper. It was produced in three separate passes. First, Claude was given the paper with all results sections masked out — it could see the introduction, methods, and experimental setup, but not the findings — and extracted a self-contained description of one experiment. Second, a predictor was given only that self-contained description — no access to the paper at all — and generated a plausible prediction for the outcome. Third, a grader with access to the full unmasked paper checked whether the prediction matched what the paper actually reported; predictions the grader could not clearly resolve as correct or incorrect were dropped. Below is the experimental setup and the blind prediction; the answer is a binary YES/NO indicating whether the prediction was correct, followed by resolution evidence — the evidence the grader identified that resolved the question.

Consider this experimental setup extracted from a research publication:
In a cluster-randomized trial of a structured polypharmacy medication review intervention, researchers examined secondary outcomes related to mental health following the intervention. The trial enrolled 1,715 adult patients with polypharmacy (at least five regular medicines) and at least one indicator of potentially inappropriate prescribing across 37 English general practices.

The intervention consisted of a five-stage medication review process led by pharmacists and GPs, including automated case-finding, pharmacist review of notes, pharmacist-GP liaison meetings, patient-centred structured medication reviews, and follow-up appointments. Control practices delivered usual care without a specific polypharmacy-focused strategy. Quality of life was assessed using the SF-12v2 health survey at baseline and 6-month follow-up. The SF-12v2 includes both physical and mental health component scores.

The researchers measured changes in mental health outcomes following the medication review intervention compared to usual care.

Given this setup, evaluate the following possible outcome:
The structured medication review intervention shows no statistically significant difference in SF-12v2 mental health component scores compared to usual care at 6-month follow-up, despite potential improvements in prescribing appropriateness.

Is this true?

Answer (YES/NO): NO